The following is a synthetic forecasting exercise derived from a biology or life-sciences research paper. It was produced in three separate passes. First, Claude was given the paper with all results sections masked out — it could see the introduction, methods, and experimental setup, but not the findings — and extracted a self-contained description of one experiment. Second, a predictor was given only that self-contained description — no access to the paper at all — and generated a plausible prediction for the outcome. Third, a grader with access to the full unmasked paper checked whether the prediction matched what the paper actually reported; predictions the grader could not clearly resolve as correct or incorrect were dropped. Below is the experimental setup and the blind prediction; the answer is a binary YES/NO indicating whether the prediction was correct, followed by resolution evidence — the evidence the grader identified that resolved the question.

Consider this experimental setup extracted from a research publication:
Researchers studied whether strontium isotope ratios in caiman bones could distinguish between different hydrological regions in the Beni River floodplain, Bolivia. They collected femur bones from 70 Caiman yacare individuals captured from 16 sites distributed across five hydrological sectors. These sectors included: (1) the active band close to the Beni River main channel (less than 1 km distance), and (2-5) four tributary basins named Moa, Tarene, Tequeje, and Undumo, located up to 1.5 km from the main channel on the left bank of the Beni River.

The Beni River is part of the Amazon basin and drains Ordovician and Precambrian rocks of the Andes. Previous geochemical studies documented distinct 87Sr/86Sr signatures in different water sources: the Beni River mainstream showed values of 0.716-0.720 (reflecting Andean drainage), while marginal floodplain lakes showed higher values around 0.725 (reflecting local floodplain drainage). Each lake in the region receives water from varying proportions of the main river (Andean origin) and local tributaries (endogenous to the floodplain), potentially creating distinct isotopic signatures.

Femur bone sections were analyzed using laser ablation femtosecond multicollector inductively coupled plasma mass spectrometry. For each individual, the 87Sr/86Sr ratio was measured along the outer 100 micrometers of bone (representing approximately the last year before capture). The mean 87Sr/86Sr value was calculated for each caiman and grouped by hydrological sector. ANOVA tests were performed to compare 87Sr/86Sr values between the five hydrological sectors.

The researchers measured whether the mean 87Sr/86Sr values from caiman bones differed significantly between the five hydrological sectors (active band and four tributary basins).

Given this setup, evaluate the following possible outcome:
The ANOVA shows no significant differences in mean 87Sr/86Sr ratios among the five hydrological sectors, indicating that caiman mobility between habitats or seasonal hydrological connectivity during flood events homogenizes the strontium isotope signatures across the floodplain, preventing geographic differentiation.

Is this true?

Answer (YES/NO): NO